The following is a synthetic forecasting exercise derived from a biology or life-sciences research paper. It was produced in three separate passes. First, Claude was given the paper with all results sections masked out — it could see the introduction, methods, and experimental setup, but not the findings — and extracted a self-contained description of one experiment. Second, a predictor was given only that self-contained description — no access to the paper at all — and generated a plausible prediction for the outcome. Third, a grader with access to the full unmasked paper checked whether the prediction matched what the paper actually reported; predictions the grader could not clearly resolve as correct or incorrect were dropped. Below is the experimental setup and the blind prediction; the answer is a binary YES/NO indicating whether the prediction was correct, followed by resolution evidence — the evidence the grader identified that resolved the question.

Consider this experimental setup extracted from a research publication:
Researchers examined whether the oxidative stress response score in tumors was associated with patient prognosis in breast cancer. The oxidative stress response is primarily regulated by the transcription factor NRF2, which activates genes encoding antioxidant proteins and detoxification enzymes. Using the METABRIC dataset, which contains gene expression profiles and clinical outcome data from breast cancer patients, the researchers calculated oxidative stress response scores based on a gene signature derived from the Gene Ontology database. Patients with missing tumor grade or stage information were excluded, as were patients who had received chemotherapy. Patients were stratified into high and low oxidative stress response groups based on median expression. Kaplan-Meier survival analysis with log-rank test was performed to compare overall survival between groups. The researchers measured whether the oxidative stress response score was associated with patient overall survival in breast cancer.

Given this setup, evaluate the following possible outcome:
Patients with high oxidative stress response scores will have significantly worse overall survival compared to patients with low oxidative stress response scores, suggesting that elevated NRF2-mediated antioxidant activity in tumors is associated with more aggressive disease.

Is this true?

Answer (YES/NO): NO